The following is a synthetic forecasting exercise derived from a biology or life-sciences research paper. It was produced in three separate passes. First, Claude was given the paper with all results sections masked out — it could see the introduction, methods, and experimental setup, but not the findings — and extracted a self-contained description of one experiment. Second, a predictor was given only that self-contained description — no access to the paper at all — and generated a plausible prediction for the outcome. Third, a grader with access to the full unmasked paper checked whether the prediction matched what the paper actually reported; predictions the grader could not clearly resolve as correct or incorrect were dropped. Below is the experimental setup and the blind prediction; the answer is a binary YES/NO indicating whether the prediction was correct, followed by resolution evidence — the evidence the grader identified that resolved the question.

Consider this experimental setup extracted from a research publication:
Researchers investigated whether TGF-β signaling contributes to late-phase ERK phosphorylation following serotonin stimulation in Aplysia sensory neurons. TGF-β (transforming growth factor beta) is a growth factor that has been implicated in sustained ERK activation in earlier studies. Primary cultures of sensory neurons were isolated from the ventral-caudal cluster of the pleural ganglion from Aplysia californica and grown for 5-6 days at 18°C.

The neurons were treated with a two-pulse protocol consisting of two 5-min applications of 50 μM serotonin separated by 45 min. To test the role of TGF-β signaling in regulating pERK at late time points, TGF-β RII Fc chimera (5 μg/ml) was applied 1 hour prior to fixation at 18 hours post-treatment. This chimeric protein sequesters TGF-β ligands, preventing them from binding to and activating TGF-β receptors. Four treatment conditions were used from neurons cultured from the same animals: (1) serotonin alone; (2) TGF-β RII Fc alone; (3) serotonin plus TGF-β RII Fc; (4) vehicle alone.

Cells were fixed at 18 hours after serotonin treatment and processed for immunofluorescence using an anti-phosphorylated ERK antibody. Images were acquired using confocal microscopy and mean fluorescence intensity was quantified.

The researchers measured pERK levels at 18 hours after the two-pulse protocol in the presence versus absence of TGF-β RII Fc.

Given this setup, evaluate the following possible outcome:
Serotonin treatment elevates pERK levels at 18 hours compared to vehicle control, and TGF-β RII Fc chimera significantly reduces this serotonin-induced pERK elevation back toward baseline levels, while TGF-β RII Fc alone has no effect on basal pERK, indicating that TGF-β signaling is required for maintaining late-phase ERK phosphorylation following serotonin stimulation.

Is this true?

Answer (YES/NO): YES